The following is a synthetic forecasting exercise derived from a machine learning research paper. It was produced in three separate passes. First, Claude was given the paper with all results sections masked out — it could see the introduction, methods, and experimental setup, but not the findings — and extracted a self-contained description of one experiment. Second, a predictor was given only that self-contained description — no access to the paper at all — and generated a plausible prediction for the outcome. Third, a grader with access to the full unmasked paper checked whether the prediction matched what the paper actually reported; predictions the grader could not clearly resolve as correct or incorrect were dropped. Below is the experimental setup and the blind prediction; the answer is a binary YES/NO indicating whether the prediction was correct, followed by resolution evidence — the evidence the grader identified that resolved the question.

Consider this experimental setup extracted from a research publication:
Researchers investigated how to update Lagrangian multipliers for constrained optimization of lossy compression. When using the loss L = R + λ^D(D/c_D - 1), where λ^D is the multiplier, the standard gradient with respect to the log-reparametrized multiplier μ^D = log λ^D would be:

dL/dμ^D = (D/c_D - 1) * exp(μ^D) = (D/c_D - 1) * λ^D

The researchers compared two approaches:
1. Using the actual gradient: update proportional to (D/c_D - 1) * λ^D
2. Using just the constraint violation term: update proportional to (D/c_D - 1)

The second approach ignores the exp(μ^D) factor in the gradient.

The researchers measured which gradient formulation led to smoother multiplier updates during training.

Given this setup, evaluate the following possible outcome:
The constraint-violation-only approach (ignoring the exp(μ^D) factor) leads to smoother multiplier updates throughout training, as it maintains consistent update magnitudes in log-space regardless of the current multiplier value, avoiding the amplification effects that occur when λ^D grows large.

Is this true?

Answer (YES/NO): YES